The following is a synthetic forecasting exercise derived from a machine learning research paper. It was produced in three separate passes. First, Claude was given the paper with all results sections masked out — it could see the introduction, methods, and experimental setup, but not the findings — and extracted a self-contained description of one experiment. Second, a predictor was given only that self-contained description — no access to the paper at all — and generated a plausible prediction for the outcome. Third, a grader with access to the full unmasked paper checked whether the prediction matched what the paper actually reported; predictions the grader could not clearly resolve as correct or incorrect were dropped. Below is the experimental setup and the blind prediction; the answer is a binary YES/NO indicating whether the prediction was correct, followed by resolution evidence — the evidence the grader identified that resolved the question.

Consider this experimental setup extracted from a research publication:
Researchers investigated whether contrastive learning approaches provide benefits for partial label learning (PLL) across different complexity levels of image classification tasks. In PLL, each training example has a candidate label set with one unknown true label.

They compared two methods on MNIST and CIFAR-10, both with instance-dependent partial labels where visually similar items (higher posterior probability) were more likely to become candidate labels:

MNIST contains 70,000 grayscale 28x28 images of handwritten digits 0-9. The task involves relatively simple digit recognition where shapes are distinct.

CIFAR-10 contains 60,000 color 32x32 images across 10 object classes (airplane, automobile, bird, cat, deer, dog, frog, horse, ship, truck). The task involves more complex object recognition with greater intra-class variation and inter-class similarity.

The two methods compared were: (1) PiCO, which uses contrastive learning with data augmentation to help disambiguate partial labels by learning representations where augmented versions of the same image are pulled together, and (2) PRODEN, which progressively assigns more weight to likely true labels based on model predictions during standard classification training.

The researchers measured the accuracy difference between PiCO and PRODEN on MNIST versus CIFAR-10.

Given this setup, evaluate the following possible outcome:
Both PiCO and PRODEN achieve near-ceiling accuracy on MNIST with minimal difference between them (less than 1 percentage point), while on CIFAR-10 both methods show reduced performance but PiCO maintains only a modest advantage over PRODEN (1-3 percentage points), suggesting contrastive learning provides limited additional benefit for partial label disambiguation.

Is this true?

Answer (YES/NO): NO